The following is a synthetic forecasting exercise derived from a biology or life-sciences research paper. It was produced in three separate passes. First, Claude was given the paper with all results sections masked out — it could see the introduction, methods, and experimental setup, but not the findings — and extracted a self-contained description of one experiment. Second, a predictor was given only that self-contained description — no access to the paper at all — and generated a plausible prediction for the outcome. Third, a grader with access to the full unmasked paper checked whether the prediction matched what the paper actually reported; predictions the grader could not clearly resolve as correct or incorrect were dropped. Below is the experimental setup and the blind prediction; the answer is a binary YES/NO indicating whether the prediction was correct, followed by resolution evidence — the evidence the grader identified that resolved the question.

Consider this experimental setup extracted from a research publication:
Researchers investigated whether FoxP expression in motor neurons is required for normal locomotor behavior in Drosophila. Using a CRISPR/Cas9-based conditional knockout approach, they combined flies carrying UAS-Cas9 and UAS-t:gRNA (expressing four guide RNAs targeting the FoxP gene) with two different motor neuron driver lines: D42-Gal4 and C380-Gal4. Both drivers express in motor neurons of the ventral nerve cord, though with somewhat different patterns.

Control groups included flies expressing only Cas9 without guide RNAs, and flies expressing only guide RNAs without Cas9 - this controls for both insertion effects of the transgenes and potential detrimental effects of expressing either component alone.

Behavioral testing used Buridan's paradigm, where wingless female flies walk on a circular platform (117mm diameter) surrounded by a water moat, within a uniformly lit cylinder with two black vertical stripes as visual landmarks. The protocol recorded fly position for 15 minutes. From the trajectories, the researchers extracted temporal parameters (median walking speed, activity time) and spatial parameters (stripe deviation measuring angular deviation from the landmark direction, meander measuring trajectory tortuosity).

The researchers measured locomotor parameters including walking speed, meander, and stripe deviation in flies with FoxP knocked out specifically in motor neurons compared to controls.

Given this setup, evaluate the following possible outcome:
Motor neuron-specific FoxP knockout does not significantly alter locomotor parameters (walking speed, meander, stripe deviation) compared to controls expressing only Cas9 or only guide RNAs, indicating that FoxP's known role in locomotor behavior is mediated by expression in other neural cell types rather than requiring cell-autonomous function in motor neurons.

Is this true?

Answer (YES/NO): NO